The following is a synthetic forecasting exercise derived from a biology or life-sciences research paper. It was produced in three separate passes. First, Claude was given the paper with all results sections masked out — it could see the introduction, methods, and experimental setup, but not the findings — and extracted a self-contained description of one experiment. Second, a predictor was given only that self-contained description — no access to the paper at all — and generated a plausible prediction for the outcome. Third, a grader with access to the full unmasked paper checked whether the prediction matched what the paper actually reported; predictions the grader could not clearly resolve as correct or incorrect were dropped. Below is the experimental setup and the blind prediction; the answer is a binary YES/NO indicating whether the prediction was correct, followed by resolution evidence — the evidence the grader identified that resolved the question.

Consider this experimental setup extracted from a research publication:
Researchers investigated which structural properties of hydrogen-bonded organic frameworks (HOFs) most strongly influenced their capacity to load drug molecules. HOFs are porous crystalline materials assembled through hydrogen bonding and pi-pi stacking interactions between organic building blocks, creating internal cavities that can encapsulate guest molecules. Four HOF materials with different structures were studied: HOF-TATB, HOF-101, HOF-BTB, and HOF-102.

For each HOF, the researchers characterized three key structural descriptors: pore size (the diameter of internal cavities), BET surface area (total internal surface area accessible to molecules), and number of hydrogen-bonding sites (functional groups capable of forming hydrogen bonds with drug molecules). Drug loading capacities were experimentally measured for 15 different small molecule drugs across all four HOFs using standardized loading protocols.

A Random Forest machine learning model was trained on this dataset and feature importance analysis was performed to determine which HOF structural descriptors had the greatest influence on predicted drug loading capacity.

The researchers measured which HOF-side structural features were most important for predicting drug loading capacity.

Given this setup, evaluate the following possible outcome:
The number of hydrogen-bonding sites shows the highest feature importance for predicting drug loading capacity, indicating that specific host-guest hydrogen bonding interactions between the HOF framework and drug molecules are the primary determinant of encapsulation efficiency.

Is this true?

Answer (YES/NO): NO